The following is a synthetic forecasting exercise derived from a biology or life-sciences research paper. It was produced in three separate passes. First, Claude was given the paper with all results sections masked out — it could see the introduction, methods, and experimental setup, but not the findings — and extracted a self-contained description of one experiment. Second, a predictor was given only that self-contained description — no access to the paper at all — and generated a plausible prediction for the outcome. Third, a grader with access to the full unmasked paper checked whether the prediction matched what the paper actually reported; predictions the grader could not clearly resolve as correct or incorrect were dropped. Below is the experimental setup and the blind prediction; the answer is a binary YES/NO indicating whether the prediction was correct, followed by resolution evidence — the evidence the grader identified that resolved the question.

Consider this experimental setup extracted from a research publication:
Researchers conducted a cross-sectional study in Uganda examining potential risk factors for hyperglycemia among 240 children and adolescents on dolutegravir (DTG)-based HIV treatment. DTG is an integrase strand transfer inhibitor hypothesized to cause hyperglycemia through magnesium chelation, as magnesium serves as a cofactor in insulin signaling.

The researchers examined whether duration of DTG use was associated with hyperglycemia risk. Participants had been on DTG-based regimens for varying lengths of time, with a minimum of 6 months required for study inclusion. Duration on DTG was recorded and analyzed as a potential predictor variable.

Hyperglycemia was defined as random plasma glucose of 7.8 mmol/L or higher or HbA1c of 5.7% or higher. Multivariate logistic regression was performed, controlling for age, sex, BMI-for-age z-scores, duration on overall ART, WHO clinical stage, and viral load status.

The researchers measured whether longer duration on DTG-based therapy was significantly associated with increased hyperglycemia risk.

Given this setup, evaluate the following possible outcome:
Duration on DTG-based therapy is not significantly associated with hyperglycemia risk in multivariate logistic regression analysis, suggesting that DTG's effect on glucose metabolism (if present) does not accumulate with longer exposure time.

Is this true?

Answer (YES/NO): YES